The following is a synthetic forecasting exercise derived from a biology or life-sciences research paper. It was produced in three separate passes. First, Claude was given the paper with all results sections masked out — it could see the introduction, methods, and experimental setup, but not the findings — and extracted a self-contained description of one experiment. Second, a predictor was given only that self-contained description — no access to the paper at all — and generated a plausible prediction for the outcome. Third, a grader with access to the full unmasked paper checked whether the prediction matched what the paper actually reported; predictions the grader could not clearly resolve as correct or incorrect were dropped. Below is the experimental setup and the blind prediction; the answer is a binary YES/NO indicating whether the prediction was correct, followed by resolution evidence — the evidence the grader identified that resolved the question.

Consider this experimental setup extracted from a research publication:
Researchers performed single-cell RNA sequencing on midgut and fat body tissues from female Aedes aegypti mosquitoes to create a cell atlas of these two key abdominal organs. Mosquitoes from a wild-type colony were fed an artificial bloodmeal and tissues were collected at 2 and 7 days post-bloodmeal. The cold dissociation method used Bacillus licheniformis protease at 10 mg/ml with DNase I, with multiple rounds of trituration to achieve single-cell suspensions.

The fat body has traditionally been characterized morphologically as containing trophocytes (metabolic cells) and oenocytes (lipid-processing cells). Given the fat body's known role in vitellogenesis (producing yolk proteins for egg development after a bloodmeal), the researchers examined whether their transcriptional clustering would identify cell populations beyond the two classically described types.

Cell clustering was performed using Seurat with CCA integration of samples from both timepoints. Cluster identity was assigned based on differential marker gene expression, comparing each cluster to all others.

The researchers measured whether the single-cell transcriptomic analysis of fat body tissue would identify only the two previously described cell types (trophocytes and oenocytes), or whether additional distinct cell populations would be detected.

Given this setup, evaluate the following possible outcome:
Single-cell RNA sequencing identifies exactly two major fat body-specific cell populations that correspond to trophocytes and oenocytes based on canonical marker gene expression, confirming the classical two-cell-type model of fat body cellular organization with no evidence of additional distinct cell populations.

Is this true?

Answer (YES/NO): NO